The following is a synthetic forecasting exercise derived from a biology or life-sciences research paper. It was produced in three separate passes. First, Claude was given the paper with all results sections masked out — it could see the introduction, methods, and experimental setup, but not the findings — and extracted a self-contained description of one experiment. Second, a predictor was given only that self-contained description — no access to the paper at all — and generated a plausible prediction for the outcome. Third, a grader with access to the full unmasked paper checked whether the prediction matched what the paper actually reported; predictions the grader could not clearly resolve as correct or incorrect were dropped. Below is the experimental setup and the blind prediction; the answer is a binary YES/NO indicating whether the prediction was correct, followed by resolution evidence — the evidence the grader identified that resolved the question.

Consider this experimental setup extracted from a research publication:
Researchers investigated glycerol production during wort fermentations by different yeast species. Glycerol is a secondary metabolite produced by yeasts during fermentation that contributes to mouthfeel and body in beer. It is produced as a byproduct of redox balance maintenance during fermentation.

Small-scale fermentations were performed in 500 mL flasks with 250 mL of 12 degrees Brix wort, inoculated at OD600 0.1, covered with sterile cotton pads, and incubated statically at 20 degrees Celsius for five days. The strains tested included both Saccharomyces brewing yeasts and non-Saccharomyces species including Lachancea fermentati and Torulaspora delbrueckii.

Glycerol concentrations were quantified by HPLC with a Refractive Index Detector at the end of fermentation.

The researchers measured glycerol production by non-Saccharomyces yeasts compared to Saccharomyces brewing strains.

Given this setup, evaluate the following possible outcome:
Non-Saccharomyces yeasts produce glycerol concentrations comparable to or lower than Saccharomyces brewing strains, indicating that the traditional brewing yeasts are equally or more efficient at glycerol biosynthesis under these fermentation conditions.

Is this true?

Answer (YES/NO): YES